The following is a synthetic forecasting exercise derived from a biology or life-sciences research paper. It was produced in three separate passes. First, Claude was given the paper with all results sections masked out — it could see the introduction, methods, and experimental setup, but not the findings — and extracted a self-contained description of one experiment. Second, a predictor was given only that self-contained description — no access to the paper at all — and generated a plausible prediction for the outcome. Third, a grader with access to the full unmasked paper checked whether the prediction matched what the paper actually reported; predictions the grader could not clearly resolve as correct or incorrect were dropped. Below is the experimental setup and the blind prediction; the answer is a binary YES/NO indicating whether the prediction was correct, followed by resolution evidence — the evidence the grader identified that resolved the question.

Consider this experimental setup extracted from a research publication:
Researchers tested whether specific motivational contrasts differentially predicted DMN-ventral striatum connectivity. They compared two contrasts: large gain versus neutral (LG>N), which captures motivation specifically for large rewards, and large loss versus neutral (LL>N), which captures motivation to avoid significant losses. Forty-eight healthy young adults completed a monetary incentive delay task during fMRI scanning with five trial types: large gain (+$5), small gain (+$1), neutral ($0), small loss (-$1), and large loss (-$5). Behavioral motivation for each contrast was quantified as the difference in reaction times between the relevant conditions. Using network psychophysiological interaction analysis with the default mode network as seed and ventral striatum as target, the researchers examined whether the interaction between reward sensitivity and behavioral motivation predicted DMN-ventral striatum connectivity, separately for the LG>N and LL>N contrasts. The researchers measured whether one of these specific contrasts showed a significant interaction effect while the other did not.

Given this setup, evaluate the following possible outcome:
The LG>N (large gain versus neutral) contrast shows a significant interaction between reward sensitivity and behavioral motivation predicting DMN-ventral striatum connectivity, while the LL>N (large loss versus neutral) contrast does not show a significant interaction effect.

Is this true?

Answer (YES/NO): NO